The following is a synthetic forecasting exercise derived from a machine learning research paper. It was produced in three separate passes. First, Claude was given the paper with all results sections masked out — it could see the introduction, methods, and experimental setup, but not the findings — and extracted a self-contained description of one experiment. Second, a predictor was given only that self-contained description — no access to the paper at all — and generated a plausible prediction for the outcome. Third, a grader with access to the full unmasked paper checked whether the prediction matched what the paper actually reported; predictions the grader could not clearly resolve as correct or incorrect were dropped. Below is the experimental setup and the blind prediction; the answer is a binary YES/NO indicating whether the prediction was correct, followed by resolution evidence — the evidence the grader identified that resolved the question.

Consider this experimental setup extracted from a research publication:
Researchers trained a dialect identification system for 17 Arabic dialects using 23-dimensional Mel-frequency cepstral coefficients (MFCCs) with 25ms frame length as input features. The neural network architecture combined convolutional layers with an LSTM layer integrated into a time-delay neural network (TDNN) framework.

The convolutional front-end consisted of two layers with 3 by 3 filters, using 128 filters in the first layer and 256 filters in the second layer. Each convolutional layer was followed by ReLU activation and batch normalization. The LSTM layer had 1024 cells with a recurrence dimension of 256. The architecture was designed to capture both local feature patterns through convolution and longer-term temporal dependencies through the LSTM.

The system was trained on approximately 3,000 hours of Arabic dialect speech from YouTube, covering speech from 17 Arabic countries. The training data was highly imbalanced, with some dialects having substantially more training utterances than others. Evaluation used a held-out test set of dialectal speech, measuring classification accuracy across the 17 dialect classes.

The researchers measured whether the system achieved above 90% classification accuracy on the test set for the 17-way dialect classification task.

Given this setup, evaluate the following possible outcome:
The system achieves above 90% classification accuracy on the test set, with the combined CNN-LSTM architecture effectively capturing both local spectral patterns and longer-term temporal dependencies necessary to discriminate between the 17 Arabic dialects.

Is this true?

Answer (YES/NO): YES